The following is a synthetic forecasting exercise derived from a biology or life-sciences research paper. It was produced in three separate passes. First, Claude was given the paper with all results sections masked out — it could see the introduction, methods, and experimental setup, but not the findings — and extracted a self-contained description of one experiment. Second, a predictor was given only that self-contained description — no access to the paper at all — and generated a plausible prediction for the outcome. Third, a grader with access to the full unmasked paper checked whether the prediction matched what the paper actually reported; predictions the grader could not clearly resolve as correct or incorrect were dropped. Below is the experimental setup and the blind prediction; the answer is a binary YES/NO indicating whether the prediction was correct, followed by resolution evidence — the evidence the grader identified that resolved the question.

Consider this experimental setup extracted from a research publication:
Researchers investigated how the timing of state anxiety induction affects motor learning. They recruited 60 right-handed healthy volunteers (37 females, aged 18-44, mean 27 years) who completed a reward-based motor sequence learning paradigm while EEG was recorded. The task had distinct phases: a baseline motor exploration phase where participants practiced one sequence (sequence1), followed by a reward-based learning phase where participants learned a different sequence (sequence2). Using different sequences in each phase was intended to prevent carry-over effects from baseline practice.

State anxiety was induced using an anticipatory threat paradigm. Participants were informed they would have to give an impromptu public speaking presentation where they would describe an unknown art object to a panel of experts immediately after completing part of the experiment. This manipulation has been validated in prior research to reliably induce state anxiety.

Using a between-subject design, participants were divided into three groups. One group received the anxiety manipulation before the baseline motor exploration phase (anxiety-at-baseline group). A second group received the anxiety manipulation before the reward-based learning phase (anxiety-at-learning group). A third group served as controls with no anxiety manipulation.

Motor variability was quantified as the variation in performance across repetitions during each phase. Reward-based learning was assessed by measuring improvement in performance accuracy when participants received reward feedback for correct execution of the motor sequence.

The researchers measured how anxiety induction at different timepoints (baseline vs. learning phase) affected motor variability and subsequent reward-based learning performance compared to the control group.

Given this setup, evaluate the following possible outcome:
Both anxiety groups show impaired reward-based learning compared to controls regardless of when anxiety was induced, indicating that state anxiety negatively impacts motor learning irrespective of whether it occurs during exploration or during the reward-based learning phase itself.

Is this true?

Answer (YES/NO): NO